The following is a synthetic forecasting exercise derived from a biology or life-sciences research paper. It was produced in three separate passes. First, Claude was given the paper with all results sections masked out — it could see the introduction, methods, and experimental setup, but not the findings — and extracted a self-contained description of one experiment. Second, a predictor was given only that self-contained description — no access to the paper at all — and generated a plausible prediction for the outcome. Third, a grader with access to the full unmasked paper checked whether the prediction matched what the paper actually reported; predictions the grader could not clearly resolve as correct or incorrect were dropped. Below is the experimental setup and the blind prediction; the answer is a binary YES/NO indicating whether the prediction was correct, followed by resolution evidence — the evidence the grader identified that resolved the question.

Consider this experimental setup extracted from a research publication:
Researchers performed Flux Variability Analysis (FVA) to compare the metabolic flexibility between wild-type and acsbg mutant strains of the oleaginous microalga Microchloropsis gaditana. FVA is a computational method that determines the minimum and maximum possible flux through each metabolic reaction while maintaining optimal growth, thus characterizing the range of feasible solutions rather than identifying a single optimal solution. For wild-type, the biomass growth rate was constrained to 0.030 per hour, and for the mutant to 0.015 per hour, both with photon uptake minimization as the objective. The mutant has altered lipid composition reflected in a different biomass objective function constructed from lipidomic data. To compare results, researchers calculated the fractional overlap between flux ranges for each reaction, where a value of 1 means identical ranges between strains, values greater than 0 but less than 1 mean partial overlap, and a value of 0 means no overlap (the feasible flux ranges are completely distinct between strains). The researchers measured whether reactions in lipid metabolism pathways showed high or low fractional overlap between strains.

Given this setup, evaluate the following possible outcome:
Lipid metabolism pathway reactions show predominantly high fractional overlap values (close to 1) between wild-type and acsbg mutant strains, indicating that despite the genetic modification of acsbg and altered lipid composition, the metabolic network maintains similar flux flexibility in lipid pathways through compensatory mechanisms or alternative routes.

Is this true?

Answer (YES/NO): NO